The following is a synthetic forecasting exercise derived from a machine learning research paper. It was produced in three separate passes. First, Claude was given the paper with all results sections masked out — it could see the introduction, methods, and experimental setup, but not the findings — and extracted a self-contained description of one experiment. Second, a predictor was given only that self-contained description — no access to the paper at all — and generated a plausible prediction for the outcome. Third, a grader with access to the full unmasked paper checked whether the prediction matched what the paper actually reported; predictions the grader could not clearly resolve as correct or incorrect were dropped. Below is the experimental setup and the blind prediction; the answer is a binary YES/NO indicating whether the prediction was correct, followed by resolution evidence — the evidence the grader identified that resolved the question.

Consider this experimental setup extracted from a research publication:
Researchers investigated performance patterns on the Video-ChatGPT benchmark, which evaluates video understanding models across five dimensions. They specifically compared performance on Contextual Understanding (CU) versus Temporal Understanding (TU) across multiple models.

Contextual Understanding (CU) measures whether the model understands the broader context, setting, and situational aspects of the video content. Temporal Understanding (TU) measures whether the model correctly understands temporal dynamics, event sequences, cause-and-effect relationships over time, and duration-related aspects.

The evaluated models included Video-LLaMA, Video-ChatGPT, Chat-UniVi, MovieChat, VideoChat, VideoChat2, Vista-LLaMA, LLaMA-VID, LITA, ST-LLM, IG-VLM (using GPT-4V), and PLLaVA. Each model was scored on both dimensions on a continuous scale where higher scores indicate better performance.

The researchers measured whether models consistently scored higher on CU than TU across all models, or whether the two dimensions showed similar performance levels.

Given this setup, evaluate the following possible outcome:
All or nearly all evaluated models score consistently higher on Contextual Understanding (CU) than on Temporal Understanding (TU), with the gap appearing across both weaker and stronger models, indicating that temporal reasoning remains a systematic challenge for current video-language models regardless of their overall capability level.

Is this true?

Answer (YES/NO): YES